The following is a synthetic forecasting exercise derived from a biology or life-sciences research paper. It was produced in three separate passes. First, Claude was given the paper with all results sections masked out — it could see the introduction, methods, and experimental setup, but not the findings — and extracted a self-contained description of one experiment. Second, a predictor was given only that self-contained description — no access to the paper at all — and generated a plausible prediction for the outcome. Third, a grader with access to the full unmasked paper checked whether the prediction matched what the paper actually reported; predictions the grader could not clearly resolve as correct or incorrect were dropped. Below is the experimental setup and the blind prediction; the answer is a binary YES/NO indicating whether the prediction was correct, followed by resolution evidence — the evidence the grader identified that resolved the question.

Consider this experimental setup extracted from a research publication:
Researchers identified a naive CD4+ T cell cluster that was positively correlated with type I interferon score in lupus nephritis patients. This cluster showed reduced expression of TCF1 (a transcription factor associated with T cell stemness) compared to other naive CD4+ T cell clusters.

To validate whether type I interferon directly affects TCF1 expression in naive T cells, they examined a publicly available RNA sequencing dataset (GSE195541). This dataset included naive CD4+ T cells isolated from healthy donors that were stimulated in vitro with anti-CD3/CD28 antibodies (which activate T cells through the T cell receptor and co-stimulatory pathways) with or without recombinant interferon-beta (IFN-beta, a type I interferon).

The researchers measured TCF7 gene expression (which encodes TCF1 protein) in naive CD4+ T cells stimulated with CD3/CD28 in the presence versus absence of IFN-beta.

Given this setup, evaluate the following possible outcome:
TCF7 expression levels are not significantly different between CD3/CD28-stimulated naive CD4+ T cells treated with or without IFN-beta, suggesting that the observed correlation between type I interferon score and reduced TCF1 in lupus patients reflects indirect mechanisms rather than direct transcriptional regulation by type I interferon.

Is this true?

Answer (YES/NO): NO